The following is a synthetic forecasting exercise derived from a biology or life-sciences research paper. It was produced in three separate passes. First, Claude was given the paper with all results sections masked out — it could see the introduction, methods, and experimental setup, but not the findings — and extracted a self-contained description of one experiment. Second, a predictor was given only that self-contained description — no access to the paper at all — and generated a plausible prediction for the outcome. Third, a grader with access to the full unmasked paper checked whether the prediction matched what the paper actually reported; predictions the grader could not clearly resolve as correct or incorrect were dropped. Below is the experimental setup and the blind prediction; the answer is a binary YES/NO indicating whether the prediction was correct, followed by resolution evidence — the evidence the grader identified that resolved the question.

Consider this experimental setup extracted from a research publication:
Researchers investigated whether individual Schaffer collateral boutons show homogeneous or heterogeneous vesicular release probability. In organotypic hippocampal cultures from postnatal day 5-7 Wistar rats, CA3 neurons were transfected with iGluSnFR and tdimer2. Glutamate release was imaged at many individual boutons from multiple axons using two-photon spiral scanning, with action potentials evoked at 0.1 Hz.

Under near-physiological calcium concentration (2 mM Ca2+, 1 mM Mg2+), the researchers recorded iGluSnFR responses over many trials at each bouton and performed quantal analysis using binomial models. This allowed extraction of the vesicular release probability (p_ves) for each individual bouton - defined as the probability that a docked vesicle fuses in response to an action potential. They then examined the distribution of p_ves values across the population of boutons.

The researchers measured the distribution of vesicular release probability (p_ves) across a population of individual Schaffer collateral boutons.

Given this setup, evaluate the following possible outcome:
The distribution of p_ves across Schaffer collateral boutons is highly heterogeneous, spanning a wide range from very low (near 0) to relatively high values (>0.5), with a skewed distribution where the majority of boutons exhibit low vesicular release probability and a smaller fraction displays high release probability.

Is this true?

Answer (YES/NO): NO